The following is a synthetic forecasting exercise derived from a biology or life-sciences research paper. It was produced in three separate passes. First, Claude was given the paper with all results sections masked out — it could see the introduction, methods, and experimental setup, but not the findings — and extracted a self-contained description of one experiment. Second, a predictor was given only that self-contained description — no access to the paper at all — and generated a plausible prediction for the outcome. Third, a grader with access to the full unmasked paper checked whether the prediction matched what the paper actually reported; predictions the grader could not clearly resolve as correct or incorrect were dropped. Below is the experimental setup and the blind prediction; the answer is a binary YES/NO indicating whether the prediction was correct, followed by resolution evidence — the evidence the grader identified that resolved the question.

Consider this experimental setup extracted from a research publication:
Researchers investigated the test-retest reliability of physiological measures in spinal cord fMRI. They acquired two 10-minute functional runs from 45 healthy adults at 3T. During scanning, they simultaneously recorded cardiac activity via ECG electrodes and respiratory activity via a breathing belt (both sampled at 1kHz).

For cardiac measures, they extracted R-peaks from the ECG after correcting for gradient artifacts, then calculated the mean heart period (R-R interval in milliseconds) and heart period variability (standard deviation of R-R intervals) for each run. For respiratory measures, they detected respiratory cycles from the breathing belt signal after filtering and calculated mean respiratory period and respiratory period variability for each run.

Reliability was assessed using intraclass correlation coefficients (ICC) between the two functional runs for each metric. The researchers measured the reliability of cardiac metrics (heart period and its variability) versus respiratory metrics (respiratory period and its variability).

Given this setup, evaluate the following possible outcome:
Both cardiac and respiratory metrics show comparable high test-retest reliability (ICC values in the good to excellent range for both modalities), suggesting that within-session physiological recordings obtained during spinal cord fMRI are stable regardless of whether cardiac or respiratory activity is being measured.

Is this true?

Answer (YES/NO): YES